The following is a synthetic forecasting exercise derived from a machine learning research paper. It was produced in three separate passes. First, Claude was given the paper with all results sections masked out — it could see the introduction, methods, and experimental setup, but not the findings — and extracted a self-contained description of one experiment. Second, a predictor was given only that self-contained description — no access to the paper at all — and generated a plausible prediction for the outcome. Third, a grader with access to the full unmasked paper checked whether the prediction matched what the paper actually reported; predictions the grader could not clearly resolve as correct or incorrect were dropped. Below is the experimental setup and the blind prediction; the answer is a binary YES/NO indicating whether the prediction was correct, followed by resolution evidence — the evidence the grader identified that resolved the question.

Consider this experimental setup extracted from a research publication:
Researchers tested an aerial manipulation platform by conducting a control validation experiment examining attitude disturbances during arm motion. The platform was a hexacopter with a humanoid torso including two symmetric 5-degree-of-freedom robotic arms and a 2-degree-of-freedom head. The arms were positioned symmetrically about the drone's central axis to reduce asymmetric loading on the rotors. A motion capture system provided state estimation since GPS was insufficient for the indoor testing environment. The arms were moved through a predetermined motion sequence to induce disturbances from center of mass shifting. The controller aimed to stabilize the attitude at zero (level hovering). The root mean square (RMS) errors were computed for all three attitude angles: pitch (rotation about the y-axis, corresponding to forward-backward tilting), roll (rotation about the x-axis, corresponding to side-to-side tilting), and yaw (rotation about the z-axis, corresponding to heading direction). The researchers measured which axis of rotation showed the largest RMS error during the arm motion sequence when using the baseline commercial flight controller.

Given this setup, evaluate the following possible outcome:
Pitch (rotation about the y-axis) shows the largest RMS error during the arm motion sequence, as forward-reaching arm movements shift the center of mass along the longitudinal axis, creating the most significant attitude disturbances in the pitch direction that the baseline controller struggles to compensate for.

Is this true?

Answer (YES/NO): YES